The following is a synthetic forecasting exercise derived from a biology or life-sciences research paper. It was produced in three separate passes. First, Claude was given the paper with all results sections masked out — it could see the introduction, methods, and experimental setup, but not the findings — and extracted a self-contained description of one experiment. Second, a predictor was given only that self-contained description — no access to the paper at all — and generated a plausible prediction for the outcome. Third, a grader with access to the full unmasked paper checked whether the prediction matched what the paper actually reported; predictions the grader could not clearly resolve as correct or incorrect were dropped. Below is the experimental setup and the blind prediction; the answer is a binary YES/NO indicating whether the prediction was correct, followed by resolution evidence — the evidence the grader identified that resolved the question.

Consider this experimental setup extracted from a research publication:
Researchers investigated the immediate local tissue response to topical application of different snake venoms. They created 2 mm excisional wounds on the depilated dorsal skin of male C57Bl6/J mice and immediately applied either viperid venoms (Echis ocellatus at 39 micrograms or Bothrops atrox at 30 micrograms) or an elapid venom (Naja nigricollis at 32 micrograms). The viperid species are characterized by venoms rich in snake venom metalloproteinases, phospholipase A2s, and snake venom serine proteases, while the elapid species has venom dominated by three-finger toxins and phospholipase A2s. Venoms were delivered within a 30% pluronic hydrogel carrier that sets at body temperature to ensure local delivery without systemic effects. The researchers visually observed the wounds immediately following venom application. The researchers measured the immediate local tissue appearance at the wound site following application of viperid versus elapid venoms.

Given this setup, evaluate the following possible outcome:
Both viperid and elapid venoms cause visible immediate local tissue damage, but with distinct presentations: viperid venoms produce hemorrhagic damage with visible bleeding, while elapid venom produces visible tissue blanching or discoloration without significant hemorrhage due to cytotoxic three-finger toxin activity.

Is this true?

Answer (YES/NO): NO